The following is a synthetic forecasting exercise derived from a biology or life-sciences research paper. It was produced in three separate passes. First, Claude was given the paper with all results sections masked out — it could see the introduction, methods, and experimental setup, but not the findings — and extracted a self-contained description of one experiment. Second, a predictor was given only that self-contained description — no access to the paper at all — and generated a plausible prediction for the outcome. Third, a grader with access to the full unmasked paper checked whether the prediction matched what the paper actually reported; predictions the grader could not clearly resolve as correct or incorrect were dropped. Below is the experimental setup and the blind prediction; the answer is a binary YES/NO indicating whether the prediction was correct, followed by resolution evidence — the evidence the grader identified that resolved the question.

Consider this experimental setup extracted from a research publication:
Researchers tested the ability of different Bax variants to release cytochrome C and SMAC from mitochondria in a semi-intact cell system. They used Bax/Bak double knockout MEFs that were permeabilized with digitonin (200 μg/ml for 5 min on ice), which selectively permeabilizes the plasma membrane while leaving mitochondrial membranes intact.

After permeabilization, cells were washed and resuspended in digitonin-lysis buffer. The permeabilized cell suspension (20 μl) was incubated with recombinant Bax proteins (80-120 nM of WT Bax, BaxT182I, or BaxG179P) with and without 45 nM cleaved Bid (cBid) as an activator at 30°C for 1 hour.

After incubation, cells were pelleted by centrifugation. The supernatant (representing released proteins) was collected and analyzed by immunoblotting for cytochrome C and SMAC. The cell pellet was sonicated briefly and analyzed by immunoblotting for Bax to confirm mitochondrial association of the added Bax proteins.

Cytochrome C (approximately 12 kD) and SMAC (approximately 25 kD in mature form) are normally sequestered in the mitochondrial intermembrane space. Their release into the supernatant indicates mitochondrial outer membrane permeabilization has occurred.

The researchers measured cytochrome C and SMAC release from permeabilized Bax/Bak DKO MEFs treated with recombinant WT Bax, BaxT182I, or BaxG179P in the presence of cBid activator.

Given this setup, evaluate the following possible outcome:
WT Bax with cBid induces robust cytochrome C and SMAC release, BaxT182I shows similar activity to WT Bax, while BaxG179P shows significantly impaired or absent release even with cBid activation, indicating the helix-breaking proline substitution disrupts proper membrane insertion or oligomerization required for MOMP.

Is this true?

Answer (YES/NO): NO